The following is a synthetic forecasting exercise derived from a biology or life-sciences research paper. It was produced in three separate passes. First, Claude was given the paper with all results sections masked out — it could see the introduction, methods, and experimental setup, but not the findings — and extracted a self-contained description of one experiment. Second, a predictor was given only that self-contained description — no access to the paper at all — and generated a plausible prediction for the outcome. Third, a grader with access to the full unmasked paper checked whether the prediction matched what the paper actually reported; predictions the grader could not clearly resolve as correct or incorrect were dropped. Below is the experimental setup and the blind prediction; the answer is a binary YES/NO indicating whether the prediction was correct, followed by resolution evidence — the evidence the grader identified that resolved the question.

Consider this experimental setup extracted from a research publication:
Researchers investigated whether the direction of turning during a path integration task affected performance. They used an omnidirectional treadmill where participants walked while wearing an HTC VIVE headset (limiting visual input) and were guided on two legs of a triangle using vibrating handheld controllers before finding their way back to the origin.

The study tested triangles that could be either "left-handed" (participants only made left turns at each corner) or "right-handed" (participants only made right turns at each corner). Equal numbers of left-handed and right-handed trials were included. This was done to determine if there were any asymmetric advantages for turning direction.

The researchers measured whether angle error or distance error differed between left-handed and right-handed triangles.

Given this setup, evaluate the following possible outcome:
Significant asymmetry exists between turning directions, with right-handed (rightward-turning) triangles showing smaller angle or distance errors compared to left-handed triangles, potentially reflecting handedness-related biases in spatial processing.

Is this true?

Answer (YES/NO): NO